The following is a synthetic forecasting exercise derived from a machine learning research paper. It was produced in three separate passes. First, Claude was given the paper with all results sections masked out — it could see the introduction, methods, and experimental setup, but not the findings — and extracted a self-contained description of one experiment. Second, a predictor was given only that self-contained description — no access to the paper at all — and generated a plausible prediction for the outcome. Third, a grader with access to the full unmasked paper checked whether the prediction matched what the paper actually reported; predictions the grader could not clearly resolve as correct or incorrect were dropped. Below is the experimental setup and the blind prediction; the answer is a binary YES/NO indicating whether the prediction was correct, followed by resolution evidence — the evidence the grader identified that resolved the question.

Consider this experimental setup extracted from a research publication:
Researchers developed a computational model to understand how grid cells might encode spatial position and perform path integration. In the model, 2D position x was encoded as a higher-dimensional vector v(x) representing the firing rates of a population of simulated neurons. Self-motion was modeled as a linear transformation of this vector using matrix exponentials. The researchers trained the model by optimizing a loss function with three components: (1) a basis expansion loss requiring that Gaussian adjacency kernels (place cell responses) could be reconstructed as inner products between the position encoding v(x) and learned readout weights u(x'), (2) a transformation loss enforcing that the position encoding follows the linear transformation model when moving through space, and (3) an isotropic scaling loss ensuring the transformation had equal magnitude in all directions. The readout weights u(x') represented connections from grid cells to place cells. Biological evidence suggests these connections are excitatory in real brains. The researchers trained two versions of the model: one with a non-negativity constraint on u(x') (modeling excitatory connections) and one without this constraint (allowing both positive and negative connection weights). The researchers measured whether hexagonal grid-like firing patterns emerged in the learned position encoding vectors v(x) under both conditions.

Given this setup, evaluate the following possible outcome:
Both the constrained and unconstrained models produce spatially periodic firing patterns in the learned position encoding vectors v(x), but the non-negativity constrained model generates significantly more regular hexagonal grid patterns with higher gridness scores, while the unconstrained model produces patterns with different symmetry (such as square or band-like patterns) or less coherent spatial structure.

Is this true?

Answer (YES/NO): NO